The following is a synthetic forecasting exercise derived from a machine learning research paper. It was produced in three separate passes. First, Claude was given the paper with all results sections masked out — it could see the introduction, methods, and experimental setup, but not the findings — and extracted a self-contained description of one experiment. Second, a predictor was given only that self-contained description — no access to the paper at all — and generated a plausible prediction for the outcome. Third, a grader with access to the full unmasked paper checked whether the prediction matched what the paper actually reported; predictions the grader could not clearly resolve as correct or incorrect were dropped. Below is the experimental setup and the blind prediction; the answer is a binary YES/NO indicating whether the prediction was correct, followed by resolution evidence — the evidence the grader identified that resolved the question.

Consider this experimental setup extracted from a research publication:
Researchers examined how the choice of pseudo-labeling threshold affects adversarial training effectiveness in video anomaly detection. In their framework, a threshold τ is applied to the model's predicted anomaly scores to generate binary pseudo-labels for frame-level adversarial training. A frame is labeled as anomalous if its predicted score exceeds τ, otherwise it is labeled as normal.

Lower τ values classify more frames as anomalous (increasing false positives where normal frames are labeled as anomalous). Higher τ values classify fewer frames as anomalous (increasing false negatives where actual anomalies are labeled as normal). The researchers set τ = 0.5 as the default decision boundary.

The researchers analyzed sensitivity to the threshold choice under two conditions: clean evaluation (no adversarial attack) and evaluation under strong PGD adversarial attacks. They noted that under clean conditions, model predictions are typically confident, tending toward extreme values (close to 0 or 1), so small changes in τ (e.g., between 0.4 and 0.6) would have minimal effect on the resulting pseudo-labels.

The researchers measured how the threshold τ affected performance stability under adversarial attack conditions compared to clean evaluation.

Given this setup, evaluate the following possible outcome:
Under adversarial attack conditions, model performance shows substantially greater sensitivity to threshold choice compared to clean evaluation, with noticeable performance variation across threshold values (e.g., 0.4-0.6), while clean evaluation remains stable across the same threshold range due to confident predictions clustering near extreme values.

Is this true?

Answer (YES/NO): YES